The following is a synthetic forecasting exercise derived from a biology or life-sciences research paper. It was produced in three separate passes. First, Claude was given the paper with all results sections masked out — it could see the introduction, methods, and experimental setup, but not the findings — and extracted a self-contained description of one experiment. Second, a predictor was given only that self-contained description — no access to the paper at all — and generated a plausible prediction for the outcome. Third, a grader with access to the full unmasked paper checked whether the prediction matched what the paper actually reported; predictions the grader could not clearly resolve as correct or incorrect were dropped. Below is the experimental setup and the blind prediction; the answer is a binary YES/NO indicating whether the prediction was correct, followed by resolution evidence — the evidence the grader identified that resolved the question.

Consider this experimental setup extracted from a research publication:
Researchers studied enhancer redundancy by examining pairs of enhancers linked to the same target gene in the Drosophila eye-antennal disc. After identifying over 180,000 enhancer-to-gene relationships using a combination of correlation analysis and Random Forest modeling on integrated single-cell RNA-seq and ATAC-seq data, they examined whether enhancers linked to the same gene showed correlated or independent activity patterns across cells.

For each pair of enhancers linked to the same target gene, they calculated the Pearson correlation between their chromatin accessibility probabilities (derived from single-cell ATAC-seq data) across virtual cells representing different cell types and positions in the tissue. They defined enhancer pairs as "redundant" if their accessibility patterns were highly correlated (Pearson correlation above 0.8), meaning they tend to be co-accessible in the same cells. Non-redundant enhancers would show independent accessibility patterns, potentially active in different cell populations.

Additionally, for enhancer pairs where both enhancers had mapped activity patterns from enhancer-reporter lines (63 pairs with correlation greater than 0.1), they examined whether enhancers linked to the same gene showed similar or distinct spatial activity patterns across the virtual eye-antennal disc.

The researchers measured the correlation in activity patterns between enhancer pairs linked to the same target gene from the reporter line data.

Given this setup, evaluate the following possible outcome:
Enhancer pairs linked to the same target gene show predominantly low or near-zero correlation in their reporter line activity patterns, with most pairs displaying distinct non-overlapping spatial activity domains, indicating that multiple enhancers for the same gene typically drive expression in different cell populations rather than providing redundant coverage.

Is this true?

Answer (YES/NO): NO